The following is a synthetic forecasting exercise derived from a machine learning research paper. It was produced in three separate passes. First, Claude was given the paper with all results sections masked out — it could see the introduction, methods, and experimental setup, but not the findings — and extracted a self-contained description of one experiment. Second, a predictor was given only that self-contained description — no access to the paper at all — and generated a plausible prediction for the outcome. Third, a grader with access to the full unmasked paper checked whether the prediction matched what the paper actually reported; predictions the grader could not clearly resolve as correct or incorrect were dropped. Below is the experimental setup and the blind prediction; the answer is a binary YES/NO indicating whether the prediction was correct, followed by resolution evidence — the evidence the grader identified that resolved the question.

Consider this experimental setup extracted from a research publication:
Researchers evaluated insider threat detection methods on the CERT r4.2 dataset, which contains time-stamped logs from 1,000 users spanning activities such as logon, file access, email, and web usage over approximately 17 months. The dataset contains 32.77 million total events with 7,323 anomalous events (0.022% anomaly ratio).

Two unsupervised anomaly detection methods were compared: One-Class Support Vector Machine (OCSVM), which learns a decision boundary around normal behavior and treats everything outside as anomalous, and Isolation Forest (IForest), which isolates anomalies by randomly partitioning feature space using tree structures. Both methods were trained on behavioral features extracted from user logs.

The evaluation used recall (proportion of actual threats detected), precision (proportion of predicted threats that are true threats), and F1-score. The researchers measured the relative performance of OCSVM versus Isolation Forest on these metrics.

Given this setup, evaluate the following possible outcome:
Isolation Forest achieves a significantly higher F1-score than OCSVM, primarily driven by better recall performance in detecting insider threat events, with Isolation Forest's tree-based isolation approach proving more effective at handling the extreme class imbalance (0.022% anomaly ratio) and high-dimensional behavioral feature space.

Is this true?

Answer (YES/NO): NO